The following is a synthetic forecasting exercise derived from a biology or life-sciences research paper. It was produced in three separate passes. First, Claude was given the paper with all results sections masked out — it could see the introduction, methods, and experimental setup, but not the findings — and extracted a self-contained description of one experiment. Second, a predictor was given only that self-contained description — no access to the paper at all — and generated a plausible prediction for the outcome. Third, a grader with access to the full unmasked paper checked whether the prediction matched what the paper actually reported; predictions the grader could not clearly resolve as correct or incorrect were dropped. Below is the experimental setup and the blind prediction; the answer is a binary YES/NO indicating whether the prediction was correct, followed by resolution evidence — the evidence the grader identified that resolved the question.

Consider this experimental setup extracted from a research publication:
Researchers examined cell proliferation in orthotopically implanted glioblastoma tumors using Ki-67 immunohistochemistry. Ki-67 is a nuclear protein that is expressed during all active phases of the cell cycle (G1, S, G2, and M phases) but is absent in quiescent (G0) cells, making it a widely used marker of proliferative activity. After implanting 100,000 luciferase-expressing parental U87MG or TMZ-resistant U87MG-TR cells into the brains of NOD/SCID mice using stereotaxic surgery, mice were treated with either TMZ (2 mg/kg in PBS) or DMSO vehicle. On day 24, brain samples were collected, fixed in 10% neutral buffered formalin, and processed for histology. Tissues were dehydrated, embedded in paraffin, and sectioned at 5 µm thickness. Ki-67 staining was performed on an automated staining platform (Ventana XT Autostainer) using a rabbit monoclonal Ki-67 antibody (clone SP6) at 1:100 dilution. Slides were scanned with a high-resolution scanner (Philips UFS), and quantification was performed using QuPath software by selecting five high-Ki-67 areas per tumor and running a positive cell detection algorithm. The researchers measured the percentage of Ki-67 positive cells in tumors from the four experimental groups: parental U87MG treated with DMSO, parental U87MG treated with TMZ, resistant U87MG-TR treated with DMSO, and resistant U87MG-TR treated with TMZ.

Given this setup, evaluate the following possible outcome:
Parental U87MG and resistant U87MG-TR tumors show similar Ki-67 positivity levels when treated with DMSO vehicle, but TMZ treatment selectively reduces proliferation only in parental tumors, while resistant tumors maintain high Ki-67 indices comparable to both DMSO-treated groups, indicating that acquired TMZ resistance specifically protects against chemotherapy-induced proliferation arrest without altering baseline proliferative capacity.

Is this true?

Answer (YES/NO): NO